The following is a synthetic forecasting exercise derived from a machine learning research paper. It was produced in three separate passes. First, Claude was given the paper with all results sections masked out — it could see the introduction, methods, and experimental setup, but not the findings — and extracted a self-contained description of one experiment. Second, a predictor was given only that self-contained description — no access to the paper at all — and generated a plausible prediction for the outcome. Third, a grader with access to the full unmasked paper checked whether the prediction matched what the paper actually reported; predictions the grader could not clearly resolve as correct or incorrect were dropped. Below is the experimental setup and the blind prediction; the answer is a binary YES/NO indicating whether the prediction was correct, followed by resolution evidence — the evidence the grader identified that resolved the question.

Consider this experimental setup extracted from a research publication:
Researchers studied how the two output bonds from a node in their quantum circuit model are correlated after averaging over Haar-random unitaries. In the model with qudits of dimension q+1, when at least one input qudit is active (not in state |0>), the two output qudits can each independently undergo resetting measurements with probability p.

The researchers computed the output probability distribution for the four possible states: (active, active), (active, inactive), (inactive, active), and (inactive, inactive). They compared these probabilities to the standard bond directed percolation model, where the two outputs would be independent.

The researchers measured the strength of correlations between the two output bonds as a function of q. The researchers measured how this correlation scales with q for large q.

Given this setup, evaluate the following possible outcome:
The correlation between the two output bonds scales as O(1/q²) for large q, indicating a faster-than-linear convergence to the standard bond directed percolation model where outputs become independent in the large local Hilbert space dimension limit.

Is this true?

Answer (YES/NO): YES